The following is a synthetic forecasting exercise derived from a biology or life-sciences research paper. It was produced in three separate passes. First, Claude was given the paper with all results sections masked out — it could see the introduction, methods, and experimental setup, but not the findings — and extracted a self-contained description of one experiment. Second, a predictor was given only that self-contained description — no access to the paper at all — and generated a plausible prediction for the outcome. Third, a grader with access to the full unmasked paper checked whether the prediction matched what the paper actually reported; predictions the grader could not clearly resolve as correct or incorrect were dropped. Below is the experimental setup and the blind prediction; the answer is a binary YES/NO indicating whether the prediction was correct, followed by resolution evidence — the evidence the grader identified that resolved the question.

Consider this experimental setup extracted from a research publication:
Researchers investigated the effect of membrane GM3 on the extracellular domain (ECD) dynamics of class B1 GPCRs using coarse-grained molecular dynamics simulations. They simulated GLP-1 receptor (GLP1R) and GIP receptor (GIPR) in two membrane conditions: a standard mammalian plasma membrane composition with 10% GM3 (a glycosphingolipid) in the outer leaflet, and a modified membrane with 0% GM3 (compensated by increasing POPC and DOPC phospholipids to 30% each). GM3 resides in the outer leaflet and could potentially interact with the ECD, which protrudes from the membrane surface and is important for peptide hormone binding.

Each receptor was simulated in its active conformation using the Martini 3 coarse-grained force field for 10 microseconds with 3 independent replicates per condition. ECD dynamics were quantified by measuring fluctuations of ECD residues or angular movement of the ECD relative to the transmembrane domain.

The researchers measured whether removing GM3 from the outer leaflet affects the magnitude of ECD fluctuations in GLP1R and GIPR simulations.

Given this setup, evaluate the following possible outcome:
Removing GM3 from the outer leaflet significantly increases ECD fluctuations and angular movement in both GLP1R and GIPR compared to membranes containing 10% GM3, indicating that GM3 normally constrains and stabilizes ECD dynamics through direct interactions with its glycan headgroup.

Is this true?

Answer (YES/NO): NO